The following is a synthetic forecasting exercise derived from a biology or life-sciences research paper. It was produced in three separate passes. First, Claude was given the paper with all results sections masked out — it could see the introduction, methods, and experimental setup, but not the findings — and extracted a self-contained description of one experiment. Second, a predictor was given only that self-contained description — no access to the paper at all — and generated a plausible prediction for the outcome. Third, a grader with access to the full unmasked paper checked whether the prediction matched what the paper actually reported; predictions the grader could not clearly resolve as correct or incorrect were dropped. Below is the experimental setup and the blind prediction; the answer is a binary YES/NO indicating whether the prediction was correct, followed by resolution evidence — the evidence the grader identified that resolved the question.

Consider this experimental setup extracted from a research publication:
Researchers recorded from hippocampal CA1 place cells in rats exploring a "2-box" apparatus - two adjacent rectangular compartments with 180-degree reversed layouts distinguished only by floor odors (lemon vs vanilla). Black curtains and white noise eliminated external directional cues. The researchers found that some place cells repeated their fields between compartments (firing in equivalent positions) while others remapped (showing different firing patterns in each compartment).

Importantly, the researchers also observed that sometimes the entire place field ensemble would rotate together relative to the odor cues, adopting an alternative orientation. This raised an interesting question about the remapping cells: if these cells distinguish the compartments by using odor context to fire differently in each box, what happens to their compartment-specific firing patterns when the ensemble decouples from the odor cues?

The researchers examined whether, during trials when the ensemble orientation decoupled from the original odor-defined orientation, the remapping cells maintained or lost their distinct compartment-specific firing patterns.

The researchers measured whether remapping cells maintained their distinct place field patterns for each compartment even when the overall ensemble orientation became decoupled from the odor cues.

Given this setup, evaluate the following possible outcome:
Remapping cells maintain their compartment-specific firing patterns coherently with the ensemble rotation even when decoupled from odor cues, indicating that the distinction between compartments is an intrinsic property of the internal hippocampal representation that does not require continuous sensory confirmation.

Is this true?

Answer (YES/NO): YES